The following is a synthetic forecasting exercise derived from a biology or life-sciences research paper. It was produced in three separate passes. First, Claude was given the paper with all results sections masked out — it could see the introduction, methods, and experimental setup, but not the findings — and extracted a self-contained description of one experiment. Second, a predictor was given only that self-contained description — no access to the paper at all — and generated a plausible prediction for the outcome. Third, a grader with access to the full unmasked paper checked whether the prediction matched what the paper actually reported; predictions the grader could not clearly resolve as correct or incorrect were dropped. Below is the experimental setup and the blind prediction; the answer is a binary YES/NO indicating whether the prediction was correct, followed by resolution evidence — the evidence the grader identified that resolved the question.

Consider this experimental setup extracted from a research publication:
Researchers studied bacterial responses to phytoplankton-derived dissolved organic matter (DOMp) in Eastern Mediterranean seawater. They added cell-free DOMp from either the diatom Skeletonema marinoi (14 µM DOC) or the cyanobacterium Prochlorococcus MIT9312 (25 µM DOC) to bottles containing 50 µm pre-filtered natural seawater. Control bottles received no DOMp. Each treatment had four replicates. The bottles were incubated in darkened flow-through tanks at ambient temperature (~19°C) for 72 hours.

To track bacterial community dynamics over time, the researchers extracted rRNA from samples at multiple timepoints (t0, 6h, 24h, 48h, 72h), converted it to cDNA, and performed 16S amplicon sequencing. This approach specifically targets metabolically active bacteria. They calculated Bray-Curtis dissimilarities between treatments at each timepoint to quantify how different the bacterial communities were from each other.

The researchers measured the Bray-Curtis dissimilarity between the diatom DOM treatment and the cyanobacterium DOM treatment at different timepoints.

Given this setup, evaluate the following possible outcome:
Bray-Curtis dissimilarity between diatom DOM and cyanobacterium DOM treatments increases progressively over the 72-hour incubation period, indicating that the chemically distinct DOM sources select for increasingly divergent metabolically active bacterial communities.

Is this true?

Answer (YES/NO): NO